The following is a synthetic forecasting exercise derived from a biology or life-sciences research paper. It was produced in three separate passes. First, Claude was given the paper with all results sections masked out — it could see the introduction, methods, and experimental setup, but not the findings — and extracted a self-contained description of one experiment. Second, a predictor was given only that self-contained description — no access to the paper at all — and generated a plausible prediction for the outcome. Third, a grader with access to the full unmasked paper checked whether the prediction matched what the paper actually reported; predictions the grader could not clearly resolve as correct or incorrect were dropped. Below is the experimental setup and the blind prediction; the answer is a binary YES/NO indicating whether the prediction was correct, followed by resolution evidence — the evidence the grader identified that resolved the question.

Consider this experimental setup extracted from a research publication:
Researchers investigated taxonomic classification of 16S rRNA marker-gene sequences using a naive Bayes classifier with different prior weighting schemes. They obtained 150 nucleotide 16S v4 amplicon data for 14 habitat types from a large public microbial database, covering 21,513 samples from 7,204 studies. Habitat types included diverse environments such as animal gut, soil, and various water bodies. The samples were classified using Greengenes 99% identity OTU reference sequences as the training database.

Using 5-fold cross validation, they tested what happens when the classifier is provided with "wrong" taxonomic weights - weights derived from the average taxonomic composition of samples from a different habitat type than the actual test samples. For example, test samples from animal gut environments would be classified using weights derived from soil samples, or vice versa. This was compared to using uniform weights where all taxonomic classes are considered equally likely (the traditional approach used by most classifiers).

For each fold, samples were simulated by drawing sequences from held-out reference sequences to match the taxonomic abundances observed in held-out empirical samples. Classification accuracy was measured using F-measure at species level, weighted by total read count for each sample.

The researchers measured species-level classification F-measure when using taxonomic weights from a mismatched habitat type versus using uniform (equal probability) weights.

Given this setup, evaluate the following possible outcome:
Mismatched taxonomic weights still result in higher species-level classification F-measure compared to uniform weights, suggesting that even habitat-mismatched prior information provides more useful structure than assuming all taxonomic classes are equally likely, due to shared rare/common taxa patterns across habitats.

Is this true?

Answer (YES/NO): NO